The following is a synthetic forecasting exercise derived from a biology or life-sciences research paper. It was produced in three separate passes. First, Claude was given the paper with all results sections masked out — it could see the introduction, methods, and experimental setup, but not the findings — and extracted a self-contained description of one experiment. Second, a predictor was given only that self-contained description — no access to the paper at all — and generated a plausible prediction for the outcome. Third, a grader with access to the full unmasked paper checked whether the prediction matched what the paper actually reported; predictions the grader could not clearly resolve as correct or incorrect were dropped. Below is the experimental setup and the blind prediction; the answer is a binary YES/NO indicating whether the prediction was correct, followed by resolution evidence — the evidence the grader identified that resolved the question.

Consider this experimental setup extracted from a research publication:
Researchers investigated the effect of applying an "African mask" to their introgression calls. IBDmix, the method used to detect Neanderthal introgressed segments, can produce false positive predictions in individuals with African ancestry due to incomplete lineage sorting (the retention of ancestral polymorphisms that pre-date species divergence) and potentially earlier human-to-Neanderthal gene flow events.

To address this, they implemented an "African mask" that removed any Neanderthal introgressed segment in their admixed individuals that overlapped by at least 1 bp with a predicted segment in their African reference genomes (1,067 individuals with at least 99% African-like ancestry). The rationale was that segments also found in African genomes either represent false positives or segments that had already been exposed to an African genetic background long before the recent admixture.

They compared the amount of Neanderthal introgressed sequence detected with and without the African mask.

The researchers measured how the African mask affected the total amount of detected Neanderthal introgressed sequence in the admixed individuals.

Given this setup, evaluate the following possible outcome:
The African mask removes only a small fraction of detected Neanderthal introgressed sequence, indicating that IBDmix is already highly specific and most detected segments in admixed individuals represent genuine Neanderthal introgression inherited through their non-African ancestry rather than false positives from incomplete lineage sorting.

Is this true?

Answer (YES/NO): NO